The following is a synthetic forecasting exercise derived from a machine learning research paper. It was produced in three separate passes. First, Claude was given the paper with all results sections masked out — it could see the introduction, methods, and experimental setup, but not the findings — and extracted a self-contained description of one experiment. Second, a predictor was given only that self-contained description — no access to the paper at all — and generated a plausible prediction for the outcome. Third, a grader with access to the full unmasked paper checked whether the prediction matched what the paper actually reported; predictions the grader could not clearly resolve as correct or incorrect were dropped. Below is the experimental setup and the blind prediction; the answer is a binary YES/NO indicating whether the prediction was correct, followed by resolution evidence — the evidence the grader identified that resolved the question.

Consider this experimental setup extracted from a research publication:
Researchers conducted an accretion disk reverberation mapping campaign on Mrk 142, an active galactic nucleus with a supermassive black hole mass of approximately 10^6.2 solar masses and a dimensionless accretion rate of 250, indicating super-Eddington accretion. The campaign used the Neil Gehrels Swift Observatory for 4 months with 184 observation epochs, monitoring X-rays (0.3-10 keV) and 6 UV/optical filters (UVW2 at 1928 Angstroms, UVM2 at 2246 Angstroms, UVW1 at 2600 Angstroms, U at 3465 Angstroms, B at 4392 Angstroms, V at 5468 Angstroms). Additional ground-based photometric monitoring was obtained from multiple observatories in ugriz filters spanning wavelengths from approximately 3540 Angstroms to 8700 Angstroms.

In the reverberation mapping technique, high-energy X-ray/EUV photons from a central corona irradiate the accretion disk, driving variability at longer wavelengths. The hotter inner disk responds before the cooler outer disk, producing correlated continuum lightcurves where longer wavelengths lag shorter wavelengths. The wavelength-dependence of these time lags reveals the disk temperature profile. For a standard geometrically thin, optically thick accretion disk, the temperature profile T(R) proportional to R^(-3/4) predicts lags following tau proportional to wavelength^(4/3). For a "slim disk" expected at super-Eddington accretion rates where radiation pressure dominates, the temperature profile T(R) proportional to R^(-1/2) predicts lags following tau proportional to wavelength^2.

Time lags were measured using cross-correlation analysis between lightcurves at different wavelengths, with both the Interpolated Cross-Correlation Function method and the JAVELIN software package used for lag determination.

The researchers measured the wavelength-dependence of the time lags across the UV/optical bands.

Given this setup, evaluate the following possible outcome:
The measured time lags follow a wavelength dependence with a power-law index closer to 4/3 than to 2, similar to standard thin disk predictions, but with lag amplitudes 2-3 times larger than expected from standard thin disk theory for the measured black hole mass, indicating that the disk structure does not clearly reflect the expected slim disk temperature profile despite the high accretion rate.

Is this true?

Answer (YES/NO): YES